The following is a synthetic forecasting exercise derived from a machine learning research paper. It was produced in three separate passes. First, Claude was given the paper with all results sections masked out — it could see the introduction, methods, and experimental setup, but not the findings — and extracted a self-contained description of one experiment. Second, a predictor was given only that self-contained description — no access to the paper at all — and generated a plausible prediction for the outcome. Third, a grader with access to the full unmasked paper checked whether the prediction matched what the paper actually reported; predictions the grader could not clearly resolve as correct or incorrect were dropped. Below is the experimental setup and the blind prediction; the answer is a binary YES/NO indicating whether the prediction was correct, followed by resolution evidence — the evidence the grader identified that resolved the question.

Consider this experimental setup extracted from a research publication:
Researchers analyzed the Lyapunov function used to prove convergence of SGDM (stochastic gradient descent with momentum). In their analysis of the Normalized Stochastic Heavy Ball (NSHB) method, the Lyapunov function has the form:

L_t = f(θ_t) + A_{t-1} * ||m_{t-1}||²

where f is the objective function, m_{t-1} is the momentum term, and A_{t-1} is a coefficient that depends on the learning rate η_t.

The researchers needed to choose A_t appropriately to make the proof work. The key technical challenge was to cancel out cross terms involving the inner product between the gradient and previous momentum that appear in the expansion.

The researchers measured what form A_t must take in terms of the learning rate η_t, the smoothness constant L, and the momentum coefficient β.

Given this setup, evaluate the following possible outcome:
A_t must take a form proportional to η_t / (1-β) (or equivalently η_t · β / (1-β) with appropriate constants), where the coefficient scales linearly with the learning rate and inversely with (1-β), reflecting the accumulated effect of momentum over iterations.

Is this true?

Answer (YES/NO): NO